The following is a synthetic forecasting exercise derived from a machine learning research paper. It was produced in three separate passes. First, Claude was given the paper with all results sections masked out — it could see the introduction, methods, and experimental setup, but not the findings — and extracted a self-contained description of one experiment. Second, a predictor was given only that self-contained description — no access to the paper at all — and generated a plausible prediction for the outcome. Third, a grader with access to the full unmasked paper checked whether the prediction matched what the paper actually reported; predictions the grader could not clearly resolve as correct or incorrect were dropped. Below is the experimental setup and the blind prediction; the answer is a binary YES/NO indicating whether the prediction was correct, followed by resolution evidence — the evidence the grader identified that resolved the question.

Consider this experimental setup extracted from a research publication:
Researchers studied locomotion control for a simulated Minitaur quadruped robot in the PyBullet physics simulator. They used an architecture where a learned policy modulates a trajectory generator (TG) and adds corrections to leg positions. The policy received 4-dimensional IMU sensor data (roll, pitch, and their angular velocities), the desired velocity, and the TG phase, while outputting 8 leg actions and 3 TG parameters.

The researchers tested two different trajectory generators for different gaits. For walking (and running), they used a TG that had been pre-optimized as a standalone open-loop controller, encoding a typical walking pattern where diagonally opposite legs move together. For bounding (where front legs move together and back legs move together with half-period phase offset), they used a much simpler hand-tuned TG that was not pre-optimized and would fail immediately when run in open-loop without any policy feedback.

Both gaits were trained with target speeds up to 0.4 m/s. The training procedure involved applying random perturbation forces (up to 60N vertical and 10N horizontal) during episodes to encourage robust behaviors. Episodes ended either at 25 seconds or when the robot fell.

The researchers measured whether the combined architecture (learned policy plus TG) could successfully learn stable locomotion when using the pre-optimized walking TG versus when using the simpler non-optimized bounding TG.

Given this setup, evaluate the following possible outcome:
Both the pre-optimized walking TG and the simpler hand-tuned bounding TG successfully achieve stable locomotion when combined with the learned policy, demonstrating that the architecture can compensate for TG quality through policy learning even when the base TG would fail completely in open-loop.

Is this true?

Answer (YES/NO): YES